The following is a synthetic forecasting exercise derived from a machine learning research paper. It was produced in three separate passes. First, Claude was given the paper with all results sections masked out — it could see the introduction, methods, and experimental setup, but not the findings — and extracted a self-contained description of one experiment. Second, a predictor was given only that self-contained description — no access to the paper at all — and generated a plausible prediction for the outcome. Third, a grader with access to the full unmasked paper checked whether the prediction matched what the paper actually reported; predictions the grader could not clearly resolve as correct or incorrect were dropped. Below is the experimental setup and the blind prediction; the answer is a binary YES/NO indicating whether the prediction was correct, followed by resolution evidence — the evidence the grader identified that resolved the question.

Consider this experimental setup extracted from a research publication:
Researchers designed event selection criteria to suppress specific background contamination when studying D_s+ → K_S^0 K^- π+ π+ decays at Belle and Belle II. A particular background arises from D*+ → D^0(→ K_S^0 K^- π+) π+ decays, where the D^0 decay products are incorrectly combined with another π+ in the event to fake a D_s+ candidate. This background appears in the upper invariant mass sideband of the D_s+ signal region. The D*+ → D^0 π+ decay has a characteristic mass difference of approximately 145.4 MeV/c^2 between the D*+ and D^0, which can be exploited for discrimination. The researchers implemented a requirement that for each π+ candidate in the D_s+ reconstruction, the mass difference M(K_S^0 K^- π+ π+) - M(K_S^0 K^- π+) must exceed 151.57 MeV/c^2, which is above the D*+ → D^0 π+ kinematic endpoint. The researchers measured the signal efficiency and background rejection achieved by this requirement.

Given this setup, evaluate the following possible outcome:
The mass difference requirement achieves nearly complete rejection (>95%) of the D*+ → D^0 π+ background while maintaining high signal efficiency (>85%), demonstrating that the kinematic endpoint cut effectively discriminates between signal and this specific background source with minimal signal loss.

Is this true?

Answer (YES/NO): YES